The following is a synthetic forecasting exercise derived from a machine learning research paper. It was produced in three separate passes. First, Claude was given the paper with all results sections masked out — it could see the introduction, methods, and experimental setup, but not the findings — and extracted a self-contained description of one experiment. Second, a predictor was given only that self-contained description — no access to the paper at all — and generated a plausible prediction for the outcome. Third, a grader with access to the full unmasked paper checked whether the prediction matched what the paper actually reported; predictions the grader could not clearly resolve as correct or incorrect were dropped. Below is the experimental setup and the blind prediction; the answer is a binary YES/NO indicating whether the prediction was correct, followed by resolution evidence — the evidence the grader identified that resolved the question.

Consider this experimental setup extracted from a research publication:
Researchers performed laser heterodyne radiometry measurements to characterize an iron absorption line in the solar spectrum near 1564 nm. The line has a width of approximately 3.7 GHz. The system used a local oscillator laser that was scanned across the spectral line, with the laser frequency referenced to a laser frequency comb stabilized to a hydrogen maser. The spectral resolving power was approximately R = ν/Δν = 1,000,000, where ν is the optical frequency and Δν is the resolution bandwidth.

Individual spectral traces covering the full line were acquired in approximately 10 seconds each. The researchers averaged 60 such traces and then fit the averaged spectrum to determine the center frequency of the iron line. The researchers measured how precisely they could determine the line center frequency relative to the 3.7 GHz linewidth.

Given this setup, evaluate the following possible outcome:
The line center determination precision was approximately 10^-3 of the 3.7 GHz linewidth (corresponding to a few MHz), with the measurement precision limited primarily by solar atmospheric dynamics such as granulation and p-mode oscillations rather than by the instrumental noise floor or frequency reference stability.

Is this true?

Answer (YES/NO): NO